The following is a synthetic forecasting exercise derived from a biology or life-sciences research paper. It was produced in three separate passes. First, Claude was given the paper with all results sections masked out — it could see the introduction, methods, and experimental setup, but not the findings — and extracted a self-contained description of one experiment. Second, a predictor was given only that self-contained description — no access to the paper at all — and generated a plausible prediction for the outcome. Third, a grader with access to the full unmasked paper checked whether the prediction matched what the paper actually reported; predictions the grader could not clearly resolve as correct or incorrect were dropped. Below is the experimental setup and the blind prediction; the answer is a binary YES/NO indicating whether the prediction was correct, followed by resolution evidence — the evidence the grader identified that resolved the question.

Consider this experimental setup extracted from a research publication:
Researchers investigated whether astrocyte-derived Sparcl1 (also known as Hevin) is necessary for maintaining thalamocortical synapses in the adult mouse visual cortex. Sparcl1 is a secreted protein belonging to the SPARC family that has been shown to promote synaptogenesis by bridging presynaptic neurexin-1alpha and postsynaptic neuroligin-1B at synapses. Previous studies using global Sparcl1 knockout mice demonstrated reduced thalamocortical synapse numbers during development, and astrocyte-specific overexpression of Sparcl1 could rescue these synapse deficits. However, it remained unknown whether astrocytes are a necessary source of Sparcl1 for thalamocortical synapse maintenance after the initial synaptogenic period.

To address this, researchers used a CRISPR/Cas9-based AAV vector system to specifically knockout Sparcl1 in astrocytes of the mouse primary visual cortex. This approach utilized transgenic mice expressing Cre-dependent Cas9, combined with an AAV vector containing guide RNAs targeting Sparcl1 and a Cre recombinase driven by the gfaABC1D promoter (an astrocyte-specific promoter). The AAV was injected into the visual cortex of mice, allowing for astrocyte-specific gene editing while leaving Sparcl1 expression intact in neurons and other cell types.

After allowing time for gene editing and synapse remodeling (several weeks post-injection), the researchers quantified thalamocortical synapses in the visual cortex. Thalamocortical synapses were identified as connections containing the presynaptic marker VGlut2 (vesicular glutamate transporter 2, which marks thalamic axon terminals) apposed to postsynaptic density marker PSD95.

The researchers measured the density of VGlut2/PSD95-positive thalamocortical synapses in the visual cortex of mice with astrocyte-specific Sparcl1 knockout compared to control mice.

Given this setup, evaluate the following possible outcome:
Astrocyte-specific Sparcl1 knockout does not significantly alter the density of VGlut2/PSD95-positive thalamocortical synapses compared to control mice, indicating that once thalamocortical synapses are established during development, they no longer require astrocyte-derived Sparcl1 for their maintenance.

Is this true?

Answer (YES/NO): NO